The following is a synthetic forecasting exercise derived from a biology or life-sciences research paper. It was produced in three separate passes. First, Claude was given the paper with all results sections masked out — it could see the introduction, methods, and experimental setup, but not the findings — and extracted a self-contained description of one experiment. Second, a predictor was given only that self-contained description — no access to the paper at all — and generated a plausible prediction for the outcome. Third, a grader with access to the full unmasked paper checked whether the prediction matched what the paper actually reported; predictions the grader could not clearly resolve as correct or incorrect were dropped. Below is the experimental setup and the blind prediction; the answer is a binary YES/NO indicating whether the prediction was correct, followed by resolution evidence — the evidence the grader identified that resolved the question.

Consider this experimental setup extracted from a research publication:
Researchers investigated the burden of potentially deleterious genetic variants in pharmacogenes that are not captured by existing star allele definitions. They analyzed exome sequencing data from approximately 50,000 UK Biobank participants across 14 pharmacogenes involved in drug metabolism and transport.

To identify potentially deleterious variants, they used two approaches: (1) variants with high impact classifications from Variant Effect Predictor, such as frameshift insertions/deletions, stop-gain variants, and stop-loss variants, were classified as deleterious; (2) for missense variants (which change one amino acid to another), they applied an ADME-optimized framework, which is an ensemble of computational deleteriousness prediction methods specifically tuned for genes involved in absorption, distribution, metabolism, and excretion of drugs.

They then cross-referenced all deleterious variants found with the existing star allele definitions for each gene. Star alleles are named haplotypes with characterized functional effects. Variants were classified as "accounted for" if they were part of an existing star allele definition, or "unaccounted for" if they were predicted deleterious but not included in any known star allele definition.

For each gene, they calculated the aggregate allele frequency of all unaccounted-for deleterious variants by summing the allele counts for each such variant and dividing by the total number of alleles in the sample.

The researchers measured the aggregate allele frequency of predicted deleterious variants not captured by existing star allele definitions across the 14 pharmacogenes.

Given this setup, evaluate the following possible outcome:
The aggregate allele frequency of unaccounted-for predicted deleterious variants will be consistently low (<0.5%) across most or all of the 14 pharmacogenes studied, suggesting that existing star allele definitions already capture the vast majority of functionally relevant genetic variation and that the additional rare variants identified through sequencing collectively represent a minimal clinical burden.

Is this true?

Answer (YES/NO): NO